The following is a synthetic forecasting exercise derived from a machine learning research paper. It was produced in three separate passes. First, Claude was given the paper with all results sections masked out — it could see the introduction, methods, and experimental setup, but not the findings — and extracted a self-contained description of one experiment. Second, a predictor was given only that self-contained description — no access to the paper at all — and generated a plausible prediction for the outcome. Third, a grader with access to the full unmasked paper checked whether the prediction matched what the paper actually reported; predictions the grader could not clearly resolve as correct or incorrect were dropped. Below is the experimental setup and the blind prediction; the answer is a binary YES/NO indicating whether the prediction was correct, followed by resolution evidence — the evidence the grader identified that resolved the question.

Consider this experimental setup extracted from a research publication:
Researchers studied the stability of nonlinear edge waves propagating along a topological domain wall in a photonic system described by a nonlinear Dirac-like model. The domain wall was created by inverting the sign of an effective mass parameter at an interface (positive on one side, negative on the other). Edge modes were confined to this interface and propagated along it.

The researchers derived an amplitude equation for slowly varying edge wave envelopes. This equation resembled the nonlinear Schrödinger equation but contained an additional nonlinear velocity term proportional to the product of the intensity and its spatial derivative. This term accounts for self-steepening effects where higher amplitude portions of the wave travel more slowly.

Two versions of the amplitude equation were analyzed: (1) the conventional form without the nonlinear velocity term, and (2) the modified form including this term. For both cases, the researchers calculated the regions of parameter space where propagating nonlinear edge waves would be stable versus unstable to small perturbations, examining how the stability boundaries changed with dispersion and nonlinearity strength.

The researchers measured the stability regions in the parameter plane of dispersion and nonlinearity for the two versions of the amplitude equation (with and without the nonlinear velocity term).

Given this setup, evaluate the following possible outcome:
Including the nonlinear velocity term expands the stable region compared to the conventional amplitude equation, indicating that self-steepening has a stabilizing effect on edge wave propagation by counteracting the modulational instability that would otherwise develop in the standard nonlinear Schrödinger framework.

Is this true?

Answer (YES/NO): YES